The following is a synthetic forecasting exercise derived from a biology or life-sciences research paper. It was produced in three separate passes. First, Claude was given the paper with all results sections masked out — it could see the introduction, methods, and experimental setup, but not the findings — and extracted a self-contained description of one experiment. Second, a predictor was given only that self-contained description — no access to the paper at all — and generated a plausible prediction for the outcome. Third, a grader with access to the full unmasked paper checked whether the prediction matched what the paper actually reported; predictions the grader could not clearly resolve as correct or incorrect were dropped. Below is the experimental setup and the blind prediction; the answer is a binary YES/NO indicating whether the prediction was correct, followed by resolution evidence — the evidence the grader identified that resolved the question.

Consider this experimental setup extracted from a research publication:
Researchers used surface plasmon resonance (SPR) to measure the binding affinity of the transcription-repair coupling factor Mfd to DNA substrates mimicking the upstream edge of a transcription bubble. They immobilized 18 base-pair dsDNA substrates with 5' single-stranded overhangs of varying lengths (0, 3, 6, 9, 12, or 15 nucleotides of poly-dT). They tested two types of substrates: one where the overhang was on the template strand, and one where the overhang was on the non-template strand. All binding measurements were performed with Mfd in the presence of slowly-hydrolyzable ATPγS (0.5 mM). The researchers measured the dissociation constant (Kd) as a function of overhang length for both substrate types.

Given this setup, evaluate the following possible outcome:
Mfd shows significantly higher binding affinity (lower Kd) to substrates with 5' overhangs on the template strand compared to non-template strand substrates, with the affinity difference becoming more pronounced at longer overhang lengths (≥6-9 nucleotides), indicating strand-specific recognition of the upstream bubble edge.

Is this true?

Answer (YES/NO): NO